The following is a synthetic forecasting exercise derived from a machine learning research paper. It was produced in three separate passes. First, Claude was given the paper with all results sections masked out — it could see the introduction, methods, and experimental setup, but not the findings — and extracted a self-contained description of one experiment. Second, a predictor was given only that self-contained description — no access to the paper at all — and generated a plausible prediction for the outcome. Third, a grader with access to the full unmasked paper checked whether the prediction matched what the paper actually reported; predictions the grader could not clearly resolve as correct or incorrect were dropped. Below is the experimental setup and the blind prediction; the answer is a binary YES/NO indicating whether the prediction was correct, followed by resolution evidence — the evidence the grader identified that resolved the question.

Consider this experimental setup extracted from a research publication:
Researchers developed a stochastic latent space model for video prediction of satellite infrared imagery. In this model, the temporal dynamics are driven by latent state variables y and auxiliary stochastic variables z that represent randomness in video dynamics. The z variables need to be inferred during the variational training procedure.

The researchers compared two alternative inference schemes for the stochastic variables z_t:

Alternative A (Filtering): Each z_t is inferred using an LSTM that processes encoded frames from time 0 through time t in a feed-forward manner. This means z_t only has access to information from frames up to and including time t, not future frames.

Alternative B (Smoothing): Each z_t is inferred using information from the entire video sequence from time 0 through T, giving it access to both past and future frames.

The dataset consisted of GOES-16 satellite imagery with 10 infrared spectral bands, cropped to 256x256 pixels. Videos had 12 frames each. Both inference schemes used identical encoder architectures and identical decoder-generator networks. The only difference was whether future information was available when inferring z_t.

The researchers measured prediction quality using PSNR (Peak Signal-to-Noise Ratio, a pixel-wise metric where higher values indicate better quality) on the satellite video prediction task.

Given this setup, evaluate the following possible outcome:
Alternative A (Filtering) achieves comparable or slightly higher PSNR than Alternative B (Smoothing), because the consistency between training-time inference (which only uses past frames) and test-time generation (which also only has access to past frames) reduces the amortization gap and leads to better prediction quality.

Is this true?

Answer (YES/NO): YES